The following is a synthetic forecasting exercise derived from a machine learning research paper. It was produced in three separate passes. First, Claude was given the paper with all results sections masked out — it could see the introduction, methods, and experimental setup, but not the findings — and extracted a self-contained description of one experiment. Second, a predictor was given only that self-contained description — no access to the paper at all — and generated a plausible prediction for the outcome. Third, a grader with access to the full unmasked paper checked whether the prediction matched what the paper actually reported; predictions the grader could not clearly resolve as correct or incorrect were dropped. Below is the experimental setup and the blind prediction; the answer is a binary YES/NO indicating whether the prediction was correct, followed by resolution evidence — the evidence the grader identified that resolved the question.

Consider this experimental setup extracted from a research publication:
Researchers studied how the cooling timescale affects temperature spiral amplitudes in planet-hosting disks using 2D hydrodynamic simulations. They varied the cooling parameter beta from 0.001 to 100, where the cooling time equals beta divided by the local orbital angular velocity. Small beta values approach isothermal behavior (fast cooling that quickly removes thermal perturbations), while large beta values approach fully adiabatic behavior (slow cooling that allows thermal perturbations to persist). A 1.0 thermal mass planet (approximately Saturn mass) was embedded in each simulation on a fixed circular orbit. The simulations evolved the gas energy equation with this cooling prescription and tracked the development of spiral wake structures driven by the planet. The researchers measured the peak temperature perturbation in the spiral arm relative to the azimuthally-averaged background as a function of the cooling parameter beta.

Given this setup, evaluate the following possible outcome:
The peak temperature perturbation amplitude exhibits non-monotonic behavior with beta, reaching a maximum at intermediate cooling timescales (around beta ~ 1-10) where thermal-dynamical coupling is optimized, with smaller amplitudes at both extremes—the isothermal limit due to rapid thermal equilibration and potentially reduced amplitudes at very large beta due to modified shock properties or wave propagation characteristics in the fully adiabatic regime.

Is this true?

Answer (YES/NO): NO